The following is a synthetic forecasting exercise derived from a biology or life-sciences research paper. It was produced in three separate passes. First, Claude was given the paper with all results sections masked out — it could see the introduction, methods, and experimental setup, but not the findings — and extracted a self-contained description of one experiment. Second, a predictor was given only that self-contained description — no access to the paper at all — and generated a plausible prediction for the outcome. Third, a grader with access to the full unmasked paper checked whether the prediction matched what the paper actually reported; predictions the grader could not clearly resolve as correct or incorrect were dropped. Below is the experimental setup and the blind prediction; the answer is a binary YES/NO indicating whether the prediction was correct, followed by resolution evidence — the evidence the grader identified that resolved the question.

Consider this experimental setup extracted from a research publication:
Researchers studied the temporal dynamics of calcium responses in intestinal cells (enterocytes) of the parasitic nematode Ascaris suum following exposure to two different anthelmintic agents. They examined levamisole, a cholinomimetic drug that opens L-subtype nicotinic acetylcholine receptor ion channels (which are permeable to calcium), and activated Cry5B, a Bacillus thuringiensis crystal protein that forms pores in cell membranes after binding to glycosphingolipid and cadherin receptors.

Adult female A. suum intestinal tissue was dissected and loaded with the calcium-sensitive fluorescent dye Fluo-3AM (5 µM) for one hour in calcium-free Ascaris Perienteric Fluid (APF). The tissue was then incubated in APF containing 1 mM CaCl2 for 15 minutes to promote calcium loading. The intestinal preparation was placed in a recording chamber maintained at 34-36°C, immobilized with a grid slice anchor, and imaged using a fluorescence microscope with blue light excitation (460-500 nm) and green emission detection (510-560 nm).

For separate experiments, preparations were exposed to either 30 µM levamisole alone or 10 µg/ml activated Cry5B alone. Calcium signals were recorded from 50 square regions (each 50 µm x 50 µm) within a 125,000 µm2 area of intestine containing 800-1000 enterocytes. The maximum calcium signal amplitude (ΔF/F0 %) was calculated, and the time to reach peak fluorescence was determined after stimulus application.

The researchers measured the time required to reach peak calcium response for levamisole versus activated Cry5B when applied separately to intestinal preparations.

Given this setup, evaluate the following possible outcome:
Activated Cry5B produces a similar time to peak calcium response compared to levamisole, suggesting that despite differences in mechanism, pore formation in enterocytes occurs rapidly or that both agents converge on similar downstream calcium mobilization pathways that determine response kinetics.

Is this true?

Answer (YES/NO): NO